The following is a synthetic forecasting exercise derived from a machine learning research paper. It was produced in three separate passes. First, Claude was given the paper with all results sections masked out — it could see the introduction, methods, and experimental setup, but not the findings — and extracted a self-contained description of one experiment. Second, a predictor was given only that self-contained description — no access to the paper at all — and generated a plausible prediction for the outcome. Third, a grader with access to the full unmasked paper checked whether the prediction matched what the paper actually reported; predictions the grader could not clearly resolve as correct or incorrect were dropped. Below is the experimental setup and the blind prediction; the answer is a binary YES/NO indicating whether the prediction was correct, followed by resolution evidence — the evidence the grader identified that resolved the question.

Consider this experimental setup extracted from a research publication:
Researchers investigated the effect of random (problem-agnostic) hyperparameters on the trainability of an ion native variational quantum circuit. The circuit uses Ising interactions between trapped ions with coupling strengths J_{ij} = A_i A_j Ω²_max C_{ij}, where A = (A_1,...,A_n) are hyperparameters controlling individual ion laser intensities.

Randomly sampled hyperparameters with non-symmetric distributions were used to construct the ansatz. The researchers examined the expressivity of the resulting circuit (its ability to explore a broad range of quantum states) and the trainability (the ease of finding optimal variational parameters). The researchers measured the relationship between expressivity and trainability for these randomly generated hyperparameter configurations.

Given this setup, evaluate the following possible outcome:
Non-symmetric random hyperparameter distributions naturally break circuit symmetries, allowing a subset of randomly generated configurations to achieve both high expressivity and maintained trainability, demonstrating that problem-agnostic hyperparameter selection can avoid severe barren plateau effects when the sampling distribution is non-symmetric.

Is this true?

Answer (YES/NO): NO